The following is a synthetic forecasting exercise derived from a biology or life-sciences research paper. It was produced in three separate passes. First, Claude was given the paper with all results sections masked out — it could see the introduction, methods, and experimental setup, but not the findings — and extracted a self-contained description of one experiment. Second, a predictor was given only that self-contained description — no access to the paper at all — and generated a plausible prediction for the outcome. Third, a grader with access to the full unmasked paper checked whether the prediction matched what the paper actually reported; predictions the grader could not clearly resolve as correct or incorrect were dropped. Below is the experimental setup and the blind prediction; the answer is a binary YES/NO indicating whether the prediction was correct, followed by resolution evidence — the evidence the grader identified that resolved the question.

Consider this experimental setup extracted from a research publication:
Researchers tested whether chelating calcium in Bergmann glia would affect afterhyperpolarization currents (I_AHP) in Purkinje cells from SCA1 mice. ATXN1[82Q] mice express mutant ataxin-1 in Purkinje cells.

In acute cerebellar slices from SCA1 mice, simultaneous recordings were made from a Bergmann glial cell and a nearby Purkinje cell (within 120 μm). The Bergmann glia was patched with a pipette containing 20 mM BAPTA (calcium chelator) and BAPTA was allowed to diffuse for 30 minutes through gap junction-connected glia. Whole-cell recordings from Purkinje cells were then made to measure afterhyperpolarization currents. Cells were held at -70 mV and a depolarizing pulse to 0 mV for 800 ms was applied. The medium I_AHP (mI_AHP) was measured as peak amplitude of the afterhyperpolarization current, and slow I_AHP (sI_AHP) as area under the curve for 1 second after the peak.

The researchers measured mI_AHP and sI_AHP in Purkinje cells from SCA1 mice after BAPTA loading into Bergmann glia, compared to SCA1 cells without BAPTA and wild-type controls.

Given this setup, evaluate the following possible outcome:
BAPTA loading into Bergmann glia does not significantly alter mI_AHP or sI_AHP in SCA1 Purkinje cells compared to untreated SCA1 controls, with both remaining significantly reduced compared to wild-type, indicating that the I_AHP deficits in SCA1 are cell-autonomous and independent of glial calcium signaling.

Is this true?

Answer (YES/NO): NO